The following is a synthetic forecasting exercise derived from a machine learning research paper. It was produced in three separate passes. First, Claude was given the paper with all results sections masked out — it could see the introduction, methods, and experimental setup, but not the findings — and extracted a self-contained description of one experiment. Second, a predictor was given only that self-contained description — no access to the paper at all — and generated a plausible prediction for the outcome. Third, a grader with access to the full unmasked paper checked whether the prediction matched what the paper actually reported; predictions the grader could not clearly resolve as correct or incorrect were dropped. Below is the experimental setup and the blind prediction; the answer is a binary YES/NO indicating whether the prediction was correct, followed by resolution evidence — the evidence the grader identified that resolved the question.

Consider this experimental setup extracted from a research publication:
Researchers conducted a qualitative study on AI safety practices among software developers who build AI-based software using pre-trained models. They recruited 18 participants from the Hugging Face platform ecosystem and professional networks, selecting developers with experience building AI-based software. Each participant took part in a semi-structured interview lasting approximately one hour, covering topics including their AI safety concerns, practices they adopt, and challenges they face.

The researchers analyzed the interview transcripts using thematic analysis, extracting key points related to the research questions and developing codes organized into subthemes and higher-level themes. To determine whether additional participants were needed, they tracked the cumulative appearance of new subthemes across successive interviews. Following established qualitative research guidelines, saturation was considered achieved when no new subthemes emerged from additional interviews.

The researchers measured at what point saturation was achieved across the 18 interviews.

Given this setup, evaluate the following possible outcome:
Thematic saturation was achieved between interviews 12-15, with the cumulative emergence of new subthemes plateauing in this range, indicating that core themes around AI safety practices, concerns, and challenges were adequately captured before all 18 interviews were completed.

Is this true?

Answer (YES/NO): YES